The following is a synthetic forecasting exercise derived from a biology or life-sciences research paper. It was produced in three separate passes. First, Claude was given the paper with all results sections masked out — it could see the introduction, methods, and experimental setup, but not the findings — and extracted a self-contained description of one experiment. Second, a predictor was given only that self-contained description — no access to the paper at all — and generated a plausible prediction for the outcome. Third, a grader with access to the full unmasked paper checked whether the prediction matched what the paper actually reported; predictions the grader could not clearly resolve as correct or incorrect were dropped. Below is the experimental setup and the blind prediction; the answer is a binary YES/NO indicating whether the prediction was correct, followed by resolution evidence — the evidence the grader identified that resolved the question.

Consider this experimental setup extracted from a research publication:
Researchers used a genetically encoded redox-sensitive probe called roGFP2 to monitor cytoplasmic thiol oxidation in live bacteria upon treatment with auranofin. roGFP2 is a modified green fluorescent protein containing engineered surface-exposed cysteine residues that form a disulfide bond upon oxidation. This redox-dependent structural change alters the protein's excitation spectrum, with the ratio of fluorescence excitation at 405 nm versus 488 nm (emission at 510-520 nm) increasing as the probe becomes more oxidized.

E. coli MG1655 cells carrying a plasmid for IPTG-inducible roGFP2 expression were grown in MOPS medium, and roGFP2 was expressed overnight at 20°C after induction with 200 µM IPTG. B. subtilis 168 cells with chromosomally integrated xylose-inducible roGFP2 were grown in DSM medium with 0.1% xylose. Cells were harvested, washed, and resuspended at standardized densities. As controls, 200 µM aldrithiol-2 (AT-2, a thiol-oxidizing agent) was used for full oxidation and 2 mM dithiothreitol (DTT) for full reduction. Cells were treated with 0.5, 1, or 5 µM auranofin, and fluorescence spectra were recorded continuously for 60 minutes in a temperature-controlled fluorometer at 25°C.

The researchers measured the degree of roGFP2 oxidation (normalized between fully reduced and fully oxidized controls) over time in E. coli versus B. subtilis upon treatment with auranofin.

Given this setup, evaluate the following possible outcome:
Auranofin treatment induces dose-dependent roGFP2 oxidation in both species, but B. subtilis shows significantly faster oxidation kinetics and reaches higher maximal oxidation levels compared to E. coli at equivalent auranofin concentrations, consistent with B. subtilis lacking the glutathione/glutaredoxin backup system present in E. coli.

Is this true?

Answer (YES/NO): YES